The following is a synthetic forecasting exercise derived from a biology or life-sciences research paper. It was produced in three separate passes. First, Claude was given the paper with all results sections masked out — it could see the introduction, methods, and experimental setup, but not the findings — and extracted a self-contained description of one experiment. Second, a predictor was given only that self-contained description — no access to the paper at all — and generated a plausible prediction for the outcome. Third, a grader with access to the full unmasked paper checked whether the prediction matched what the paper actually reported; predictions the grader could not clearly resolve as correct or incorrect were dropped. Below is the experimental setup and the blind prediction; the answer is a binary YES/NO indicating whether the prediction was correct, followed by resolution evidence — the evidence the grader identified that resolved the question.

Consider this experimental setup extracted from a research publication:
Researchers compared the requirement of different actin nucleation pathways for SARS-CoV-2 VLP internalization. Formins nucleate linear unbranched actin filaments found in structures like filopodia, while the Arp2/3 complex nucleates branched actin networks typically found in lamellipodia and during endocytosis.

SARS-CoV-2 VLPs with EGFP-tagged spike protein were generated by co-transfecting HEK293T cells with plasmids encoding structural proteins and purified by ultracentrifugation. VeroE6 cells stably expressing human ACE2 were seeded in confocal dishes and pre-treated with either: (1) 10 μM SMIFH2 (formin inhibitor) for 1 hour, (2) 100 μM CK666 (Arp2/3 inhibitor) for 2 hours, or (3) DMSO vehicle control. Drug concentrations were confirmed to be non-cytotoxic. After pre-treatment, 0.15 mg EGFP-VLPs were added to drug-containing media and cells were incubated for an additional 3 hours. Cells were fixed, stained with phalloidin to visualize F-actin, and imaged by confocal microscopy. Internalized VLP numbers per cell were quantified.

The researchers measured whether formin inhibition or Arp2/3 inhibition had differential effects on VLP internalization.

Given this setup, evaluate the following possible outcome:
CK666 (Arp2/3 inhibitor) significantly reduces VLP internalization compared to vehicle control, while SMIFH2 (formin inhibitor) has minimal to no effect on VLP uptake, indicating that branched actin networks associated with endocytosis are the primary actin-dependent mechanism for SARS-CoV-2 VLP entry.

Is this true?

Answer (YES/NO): NO